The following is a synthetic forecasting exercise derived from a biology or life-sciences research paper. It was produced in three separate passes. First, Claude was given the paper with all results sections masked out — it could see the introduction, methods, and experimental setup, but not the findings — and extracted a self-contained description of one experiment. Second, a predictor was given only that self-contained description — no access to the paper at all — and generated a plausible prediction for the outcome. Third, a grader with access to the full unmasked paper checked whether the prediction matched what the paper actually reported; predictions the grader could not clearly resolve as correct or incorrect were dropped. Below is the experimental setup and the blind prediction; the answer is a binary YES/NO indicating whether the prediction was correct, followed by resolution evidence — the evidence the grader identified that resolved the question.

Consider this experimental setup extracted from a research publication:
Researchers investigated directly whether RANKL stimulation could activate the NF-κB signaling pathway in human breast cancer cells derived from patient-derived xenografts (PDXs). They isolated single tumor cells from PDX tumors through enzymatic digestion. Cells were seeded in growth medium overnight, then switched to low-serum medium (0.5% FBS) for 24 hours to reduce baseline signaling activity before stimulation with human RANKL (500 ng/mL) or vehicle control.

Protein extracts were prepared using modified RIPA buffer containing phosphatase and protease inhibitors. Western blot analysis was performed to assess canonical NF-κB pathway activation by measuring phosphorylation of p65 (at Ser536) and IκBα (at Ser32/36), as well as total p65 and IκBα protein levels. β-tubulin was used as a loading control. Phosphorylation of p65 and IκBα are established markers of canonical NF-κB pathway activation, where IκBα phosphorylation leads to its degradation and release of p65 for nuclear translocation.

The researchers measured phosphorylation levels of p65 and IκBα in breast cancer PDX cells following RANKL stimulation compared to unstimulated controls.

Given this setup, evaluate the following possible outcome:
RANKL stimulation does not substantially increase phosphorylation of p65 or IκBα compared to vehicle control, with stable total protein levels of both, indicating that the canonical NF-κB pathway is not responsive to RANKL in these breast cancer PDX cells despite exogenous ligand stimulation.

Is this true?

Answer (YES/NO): NO